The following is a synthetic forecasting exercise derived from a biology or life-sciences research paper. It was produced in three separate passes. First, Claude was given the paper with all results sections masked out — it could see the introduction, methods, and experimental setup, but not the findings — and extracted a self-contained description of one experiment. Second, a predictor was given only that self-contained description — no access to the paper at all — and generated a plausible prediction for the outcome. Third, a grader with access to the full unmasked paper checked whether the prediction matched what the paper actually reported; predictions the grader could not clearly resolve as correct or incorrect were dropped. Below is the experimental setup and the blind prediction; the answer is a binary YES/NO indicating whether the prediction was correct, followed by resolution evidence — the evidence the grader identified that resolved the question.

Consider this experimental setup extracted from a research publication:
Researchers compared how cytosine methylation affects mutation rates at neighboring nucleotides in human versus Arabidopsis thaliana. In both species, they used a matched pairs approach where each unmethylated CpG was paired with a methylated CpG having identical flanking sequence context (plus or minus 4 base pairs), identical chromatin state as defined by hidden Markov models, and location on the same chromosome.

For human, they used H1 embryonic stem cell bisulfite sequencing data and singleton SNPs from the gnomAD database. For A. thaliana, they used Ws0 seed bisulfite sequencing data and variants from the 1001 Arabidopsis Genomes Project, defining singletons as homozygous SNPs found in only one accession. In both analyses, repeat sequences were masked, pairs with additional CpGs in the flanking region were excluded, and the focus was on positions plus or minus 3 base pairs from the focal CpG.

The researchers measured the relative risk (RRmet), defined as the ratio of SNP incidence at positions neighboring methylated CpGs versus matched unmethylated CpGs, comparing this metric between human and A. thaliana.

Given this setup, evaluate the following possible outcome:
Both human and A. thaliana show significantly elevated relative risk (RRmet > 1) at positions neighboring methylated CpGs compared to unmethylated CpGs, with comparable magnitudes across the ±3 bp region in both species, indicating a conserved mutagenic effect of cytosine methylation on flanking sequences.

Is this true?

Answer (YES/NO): NO